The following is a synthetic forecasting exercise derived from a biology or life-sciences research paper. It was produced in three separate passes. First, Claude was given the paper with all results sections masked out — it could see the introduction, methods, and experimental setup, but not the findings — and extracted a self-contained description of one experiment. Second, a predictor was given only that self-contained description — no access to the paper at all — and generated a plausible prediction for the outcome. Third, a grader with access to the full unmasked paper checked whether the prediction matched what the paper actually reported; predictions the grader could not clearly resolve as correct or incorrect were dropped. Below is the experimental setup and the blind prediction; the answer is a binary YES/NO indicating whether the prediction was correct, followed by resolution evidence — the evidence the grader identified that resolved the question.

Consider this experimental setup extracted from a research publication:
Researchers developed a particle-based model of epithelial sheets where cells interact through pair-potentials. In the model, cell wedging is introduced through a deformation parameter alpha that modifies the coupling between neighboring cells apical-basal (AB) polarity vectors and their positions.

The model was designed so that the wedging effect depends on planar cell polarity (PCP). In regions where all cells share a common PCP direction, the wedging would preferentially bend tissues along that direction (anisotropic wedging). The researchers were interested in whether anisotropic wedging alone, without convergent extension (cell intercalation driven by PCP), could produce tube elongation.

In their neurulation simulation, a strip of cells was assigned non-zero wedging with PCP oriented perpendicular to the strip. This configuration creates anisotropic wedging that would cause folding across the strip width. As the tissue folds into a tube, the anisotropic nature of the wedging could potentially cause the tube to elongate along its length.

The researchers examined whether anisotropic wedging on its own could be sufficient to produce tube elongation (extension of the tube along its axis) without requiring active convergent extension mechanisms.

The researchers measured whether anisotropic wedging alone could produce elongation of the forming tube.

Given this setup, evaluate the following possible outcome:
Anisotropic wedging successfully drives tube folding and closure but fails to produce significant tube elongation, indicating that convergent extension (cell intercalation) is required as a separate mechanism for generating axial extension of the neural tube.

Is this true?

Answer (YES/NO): NO